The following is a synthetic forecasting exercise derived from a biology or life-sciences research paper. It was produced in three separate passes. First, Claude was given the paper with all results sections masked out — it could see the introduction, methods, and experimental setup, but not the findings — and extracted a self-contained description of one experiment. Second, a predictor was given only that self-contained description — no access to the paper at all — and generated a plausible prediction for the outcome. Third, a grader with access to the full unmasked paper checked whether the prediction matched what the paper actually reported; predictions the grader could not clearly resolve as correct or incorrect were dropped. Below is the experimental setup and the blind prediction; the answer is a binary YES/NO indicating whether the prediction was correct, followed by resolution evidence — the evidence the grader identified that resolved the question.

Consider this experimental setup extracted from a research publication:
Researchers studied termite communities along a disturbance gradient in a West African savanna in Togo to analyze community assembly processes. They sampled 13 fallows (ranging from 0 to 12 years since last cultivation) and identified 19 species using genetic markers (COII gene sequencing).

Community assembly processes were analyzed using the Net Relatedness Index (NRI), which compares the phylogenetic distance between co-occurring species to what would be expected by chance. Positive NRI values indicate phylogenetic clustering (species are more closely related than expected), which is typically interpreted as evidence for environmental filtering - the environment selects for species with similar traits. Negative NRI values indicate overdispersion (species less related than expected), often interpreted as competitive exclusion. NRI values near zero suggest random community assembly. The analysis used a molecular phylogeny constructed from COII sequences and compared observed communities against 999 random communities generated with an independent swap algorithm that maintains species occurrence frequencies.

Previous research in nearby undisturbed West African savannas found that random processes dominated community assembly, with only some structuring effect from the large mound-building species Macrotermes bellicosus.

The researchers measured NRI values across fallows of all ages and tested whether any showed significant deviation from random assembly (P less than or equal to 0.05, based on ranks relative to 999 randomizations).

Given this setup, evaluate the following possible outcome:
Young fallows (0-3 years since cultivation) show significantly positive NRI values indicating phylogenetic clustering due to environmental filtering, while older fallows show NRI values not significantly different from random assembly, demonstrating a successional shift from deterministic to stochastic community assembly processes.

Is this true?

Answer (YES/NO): NO